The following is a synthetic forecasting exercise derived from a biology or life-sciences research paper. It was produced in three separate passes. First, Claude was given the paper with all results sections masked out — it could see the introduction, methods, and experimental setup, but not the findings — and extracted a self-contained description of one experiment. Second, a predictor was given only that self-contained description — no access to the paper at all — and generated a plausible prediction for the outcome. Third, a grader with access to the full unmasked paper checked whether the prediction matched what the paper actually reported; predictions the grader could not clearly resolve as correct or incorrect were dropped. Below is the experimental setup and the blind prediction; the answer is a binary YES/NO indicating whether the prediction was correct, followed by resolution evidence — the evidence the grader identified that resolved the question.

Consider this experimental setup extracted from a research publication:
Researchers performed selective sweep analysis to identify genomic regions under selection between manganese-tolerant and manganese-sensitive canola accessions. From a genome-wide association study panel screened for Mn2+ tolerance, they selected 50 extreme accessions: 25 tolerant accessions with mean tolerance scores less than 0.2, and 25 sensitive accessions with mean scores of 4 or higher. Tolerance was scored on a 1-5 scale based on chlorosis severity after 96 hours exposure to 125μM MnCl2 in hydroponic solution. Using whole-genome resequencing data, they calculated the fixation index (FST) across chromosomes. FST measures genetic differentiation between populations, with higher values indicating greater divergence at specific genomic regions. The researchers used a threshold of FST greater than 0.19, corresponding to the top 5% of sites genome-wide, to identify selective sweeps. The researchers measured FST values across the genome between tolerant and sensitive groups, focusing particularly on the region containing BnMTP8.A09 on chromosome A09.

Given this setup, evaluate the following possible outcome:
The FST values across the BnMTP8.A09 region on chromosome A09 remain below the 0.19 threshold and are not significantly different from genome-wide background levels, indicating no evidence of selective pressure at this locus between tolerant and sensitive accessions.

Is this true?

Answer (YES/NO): NO